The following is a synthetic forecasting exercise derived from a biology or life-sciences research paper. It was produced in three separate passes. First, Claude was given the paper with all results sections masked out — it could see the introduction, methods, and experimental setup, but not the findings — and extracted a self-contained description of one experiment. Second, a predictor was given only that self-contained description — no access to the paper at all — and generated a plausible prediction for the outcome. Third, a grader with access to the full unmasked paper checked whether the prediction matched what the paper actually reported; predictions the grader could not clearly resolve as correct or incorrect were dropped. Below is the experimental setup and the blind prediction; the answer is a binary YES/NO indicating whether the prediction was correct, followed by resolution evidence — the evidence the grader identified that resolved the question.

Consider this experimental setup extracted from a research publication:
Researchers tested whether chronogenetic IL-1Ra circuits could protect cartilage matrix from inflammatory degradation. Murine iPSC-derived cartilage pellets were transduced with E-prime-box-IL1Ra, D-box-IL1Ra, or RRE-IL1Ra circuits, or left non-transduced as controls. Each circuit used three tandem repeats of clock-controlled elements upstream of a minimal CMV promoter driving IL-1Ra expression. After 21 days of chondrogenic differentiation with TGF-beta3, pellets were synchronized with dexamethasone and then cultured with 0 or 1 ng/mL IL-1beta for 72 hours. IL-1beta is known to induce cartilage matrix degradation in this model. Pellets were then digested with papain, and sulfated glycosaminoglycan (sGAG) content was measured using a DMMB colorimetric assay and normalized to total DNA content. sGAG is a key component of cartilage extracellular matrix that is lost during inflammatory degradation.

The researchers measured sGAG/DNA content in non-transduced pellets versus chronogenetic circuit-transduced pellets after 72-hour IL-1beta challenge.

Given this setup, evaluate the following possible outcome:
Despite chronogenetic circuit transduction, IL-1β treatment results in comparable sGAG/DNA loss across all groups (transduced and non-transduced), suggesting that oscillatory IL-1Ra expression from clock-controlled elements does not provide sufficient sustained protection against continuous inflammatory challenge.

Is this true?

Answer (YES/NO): NO